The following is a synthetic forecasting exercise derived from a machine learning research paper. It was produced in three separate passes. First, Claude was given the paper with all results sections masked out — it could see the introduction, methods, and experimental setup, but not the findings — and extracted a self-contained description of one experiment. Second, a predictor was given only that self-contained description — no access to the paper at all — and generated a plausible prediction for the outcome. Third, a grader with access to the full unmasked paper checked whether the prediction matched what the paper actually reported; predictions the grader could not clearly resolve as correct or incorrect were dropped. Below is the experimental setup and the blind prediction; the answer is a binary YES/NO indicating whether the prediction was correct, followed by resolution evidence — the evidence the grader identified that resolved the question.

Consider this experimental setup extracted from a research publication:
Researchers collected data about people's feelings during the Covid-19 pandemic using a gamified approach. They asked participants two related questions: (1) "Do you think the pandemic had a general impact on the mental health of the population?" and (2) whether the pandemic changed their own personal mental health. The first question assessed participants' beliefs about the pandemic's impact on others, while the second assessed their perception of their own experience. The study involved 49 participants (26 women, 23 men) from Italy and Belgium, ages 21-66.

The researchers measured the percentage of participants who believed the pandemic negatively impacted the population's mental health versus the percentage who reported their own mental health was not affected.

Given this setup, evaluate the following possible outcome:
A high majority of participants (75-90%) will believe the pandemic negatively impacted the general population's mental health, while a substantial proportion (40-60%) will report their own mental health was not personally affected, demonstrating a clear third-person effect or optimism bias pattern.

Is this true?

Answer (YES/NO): NO